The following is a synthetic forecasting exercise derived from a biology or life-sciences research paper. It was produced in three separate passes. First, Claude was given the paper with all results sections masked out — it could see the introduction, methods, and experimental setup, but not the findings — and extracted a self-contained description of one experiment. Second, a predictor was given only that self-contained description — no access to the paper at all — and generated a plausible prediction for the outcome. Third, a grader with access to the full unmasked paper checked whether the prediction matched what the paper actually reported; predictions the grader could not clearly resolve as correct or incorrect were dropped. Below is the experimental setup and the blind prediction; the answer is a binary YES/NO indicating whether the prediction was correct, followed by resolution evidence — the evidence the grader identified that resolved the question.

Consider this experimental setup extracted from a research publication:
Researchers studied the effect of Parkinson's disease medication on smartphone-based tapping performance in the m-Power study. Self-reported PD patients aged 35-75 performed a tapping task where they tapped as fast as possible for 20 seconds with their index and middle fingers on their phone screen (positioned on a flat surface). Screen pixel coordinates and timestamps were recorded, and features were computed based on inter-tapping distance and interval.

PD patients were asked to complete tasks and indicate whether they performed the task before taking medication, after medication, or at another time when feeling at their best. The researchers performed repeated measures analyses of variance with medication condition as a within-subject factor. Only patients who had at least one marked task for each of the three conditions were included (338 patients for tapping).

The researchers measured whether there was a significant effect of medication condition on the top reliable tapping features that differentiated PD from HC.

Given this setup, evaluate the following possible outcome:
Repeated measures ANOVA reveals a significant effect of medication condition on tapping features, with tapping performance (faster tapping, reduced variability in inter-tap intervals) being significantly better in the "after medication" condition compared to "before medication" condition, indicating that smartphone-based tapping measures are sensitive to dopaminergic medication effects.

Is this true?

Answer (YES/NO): NO